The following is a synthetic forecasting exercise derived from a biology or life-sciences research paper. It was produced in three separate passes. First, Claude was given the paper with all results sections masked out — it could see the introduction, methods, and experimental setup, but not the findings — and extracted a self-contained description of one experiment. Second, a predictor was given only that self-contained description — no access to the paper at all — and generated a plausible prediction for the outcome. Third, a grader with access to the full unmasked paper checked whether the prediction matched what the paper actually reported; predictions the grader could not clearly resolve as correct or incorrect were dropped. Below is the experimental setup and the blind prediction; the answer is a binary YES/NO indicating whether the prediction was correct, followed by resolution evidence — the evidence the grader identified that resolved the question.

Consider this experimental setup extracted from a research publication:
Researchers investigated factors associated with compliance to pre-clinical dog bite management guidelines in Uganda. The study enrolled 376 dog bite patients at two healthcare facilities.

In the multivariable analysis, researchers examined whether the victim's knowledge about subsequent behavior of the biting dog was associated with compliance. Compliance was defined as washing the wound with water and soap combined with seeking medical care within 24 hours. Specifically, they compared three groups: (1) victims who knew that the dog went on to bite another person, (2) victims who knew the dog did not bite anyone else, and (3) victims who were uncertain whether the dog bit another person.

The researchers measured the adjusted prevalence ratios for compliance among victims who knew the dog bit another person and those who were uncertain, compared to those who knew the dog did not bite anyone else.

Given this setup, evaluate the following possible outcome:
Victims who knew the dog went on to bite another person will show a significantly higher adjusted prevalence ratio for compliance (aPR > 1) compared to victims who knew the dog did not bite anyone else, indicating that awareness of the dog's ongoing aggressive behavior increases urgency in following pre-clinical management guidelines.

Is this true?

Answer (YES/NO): YES